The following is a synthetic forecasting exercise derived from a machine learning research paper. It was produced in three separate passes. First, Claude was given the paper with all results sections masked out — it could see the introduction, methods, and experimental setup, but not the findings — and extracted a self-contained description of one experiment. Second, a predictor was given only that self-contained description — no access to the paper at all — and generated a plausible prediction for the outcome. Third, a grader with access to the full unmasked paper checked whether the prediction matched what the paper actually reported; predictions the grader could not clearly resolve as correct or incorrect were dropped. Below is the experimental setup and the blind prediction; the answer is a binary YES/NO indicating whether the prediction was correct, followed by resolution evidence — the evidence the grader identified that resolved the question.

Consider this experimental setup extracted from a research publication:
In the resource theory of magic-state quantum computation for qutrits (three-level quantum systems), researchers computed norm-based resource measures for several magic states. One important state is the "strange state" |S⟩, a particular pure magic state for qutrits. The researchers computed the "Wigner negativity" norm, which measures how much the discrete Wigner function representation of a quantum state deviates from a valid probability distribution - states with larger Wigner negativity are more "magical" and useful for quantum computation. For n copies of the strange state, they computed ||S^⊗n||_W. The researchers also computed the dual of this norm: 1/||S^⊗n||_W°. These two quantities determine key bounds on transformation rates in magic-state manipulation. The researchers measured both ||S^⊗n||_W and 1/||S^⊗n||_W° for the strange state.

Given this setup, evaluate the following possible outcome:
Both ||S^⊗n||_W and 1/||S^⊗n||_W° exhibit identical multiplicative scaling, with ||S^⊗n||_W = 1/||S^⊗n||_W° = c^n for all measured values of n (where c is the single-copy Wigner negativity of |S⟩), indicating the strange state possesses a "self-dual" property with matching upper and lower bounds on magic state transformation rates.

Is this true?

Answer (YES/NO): NO